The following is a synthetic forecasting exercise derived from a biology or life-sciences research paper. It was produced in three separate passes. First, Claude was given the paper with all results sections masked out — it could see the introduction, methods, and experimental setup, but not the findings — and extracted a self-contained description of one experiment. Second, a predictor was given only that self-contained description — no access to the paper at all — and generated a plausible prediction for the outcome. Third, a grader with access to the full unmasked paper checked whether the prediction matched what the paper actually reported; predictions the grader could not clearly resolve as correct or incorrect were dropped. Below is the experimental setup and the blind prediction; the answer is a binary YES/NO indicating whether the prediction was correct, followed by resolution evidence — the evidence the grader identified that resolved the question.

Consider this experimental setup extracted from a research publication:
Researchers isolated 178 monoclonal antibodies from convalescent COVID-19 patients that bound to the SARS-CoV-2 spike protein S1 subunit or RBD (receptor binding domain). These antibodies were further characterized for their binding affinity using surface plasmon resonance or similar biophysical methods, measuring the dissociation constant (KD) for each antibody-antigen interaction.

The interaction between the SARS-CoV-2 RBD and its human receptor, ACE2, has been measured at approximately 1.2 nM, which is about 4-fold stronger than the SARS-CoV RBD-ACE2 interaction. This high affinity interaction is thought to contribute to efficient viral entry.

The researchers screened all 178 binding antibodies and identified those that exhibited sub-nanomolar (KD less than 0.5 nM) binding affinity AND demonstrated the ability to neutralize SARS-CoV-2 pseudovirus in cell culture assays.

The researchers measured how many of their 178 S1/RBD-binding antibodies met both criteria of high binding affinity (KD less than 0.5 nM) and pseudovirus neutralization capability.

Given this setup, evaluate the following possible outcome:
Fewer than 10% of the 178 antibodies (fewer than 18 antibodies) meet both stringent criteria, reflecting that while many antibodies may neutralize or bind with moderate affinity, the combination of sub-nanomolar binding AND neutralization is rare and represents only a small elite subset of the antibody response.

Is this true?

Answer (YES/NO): YES